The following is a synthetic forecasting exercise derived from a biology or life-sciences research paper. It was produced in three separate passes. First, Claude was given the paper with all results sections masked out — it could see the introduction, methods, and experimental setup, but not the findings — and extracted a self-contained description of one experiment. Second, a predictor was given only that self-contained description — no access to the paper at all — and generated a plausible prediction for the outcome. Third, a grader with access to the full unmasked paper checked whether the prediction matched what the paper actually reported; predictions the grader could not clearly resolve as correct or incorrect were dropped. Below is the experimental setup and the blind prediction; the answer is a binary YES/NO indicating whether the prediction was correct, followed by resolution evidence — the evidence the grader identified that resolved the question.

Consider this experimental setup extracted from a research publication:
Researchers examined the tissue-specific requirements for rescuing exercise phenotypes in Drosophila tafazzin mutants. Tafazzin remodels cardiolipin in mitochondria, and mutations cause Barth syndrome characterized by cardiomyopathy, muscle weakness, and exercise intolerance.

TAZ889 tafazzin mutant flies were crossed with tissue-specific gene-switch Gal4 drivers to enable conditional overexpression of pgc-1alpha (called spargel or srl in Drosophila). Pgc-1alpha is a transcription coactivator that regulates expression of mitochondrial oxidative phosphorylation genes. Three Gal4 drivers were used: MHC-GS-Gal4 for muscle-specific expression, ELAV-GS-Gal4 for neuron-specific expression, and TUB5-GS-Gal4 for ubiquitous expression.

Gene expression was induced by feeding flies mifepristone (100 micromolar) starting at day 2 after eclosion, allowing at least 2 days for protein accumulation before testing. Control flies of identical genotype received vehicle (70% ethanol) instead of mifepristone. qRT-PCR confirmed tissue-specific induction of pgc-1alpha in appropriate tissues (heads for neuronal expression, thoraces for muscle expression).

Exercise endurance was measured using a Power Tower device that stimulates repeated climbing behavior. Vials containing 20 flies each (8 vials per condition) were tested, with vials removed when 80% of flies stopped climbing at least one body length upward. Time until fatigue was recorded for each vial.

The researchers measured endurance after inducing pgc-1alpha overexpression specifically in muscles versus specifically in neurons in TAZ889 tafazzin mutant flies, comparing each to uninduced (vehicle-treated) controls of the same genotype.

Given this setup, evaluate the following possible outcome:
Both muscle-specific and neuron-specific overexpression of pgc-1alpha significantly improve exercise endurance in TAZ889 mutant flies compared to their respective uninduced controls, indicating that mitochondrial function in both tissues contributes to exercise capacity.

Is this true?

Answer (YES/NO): YES